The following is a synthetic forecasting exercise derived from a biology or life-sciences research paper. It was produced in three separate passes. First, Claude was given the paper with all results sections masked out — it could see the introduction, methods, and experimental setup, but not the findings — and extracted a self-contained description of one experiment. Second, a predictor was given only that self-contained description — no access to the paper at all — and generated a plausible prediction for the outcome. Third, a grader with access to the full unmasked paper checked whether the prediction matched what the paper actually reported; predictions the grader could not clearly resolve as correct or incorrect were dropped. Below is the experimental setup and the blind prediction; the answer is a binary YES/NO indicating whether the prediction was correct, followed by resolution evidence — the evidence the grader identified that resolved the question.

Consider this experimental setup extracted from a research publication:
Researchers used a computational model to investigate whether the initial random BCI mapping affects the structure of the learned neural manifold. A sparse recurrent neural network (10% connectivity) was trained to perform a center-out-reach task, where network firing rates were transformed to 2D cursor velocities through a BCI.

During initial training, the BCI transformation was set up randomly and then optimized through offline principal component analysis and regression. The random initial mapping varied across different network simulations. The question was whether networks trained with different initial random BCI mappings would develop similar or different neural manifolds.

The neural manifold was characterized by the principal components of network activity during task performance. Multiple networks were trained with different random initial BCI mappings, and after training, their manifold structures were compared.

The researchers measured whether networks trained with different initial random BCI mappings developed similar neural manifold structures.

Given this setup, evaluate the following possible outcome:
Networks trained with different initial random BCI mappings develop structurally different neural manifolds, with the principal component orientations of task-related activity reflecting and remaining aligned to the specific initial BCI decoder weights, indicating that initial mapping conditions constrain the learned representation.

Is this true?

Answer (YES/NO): YES